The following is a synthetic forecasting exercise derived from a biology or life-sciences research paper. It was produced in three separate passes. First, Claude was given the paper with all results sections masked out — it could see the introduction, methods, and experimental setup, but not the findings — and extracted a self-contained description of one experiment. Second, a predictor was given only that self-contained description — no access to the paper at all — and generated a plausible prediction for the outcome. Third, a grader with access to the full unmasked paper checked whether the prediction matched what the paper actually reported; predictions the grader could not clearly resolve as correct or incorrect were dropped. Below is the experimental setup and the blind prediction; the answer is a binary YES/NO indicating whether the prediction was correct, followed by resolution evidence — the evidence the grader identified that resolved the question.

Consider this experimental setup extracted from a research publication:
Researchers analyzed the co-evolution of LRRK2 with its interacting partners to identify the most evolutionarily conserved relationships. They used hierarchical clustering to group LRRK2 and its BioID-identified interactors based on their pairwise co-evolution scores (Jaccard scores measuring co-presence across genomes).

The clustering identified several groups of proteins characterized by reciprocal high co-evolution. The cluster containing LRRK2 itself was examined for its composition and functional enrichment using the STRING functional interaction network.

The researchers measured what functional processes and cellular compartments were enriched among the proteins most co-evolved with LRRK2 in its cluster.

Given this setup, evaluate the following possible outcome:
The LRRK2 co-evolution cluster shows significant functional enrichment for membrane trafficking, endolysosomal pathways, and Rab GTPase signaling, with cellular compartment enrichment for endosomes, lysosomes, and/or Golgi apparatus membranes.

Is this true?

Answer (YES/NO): NO